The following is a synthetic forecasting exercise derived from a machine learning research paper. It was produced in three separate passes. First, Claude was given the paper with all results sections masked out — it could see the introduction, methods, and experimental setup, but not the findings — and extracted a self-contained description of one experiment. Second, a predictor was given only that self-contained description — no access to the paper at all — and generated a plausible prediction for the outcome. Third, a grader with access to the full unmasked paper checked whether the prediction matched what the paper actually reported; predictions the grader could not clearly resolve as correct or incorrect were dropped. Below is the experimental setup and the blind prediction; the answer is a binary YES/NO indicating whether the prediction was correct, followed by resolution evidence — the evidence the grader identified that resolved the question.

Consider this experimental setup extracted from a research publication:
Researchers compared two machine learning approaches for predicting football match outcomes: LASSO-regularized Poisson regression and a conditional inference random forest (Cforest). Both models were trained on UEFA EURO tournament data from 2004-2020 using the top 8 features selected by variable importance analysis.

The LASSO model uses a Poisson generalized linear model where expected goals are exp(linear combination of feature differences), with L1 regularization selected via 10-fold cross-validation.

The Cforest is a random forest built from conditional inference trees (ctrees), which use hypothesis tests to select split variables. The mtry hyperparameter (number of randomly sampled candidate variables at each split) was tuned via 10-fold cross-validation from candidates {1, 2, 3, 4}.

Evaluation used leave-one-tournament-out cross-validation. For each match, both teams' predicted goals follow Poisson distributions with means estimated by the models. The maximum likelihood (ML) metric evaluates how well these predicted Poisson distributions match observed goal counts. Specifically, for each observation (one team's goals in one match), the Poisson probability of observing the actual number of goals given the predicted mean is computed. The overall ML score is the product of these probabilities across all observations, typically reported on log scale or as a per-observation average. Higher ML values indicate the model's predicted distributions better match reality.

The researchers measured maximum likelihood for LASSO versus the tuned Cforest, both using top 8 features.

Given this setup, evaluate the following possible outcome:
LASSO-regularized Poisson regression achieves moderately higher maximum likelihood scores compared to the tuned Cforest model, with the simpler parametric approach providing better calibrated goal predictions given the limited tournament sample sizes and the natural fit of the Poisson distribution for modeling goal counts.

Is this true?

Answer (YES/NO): NO